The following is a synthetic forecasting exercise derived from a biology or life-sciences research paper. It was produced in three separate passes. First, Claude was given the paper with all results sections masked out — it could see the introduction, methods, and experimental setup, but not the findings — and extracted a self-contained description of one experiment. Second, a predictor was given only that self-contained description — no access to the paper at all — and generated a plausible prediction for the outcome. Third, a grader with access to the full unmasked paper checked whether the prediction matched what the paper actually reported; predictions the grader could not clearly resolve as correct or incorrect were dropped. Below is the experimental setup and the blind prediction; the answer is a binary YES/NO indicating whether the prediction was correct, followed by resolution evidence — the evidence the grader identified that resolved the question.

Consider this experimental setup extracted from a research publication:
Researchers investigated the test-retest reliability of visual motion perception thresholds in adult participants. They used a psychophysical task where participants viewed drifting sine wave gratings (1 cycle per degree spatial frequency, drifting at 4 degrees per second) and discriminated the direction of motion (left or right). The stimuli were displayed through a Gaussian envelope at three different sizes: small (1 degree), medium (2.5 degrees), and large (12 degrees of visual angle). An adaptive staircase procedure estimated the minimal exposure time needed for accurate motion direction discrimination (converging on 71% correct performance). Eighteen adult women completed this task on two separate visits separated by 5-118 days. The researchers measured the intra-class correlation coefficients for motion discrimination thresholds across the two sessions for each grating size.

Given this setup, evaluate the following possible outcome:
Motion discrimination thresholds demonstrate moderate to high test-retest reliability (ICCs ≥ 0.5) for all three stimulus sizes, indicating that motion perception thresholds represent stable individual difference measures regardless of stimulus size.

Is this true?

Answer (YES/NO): NO